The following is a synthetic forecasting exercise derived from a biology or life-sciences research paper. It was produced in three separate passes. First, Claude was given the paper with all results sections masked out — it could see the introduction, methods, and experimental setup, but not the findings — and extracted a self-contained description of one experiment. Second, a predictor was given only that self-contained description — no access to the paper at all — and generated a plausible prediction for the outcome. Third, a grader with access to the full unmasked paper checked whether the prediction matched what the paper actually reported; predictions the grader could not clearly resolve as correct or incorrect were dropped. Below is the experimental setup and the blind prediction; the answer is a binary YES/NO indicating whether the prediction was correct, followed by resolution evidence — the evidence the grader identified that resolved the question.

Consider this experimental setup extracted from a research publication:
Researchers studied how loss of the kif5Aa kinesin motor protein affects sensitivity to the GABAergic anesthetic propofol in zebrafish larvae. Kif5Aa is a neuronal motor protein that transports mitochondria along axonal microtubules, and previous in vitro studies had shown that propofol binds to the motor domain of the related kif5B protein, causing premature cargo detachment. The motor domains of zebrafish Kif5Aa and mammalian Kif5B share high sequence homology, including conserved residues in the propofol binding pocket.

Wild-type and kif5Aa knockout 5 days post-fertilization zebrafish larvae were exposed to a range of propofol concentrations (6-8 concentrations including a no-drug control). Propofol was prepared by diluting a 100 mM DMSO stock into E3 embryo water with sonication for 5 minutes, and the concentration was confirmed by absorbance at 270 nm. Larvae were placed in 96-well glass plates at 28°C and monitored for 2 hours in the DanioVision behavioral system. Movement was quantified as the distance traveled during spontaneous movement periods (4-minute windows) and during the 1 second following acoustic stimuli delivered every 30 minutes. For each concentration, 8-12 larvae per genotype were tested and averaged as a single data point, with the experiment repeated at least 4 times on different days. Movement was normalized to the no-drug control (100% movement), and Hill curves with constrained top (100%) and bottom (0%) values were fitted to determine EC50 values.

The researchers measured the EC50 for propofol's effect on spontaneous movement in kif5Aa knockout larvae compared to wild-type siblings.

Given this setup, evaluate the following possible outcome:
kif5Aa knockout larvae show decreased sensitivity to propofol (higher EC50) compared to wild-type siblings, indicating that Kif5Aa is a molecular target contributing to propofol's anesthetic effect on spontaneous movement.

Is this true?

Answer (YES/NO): NO